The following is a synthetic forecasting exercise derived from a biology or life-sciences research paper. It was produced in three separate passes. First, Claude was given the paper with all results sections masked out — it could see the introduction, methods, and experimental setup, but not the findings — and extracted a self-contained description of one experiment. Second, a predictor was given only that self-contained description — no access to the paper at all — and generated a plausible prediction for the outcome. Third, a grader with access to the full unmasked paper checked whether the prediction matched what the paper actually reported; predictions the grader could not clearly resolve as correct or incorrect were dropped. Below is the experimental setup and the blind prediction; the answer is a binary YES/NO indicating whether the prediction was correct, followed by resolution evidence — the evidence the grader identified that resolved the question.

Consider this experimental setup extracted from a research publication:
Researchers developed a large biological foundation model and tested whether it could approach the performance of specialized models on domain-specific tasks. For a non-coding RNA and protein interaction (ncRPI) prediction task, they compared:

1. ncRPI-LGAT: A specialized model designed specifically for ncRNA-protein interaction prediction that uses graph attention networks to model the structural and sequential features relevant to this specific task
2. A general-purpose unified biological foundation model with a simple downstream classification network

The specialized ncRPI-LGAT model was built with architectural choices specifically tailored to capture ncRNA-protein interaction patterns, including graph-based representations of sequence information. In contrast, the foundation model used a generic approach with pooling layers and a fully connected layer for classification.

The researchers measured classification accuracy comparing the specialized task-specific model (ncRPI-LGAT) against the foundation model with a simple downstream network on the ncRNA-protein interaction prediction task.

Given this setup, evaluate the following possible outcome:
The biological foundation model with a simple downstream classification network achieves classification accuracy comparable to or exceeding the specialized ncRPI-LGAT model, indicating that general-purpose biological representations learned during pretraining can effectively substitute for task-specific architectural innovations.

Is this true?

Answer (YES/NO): NO